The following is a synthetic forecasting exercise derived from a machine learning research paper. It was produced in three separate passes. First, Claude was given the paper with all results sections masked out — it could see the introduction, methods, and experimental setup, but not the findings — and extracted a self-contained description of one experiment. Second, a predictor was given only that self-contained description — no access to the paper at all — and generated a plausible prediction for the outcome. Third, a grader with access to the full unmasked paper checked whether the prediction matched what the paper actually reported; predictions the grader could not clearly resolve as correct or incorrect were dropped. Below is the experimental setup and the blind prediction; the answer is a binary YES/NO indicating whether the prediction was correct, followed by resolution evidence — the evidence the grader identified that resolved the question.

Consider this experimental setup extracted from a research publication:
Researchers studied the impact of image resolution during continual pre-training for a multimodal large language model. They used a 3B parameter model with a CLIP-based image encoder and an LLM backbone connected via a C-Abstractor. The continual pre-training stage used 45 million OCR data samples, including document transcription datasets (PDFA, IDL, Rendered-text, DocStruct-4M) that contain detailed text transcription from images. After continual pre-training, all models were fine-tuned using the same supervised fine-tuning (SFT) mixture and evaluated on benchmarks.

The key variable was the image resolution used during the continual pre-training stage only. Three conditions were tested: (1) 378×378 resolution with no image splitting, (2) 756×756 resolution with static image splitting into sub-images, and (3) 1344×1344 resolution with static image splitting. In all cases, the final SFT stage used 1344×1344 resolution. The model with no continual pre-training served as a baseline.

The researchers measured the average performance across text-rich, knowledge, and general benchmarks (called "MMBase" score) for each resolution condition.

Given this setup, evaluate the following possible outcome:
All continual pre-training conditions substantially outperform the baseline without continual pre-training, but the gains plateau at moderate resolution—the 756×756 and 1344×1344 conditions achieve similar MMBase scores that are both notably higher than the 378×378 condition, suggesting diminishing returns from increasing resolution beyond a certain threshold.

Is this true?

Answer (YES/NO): NO